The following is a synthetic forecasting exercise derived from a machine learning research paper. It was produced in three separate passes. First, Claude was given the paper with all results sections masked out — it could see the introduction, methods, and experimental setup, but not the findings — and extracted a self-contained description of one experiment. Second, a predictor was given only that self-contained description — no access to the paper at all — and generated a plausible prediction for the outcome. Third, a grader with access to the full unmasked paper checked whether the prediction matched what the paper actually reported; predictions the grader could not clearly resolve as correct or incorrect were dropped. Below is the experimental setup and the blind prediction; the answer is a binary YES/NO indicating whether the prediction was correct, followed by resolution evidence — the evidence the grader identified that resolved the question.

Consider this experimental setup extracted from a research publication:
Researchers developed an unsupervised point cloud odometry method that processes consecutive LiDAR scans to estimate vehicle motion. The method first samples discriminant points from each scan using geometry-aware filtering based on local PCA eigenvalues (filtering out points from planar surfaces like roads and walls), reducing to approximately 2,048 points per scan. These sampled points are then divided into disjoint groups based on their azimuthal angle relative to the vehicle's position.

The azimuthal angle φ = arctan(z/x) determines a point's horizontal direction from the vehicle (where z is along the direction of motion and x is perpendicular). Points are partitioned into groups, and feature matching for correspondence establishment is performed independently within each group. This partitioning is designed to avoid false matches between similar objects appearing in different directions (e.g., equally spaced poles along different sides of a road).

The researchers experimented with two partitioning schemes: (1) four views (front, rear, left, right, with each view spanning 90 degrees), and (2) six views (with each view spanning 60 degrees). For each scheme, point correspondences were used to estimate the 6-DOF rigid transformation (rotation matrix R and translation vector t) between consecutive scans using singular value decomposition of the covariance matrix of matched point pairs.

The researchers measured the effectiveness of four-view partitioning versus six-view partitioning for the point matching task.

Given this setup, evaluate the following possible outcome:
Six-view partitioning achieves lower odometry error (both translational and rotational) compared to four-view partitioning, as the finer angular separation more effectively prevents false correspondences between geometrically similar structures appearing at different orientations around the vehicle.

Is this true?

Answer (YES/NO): NO